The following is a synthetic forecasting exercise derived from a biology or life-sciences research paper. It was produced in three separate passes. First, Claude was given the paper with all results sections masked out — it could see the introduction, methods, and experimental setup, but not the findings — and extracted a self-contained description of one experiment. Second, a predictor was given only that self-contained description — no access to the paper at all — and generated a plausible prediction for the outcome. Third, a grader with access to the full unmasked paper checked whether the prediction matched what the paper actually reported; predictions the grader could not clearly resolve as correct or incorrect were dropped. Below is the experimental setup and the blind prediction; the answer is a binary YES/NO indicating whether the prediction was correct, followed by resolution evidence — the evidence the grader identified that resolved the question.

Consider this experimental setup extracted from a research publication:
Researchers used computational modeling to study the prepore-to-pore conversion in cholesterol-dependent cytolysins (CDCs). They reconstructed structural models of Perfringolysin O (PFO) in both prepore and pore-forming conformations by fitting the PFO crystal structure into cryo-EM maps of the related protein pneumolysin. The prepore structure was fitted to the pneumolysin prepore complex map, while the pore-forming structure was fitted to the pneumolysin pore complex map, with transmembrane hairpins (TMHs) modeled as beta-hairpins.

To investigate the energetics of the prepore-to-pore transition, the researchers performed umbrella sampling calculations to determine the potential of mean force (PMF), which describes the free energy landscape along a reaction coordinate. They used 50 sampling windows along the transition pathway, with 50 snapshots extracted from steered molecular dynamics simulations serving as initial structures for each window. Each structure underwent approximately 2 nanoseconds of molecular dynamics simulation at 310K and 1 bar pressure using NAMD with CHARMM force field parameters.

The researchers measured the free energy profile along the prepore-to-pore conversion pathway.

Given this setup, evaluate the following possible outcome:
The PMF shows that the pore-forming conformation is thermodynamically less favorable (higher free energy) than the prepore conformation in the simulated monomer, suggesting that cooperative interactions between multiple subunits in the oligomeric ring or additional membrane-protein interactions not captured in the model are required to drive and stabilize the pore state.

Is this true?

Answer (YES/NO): YES